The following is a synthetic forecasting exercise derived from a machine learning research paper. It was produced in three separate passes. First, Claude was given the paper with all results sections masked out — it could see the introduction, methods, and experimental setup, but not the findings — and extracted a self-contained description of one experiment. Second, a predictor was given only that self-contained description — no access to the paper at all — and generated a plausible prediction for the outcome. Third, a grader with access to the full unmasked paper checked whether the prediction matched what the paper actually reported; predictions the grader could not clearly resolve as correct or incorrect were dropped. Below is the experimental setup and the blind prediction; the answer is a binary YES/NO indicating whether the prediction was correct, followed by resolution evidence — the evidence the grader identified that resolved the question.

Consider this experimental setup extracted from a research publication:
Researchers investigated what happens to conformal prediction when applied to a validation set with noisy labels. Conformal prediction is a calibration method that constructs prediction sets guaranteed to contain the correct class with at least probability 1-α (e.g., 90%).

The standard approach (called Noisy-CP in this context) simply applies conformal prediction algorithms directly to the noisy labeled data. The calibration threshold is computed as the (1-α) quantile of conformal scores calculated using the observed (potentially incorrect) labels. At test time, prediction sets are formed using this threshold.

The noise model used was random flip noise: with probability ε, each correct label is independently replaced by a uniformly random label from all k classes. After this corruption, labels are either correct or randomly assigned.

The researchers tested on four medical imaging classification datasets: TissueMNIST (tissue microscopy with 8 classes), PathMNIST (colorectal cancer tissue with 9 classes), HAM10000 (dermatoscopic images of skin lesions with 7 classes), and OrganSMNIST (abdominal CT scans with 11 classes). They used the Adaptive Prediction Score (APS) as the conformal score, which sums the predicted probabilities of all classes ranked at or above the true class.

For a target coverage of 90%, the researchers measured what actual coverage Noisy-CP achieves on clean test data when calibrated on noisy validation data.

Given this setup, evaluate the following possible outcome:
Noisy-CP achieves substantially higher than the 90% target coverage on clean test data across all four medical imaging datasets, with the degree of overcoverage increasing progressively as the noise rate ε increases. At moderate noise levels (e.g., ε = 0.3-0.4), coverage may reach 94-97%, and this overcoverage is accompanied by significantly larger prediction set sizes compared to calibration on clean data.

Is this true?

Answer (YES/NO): YES